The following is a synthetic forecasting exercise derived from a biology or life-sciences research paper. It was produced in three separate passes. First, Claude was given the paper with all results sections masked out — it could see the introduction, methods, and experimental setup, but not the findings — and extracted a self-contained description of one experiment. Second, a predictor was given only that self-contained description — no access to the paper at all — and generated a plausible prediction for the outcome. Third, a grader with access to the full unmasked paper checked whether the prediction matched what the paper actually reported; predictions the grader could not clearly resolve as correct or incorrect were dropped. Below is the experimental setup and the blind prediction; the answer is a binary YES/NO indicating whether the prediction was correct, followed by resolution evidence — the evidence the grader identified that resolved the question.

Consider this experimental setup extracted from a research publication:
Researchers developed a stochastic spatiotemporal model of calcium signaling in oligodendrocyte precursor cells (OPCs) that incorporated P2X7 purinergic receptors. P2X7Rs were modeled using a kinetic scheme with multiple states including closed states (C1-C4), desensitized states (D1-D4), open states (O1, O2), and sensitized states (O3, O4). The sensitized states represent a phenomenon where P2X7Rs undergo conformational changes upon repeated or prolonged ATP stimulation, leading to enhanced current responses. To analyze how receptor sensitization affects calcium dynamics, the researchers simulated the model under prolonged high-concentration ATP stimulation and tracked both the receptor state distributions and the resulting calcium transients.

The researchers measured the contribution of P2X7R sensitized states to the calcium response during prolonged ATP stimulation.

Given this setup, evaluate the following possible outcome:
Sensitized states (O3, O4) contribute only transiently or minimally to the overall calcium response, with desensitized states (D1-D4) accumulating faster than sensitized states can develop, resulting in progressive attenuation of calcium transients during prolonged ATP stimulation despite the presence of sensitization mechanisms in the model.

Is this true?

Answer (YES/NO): NO